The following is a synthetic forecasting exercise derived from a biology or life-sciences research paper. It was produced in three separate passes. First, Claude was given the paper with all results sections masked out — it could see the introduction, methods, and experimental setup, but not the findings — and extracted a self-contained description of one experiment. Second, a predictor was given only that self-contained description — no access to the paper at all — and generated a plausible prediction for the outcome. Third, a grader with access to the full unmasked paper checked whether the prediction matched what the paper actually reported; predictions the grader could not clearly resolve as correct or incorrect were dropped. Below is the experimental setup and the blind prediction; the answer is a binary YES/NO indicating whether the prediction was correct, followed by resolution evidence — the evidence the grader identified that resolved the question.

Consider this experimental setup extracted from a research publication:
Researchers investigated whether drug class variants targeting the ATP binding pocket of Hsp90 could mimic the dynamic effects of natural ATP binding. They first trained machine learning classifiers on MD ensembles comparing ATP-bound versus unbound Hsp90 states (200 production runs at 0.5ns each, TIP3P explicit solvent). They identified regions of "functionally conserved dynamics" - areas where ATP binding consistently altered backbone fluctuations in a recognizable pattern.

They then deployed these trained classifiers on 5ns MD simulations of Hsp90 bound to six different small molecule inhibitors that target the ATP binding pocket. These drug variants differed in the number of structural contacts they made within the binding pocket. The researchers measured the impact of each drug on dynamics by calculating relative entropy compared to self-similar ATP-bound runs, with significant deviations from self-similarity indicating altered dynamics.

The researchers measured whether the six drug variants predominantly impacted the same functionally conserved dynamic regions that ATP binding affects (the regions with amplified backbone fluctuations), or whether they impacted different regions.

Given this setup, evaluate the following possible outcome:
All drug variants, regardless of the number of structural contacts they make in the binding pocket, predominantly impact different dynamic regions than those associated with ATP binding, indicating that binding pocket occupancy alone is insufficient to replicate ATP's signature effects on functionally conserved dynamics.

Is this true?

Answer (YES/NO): NO